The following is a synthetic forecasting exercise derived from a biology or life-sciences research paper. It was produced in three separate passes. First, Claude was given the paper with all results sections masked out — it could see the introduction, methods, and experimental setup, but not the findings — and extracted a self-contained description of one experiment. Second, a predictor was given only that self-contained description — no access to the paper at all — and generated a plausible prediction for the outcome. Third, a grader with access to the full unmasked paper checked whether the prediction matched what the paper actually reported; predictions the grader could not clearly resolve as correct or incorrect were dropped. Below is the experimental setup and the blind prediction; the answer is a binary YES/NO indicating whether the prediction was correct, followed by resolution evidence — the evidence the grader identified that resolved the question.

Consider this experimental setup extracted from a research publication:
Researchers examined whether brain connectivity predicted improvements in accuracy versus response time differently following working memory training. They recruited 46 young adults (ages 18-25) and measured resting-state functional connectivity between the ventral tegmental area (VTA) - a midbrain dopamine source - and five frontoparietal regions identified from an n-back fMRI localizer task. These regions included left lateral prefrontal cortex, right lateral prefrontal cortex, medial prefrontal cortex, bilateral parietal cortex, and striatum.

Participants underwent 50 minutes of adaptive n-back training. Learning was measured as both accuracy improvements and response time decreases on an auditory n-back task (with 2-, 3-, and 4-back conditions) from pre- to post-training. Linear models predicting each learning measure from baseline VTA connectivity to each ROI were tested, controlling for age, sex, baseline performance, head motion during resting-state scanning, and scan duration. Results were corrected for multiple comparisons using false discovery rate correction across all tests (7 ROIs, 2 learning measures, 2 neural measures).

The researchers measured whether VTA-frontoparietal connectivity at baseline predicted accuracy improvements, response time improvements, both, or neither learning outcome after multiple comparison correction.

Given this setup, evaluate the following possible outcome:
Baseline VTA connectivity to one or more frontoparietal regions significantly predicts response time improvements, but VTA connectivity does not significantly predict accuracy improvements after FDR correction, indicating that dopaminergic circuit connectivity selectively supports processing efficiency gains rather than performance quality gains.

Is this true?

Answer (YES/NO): NO